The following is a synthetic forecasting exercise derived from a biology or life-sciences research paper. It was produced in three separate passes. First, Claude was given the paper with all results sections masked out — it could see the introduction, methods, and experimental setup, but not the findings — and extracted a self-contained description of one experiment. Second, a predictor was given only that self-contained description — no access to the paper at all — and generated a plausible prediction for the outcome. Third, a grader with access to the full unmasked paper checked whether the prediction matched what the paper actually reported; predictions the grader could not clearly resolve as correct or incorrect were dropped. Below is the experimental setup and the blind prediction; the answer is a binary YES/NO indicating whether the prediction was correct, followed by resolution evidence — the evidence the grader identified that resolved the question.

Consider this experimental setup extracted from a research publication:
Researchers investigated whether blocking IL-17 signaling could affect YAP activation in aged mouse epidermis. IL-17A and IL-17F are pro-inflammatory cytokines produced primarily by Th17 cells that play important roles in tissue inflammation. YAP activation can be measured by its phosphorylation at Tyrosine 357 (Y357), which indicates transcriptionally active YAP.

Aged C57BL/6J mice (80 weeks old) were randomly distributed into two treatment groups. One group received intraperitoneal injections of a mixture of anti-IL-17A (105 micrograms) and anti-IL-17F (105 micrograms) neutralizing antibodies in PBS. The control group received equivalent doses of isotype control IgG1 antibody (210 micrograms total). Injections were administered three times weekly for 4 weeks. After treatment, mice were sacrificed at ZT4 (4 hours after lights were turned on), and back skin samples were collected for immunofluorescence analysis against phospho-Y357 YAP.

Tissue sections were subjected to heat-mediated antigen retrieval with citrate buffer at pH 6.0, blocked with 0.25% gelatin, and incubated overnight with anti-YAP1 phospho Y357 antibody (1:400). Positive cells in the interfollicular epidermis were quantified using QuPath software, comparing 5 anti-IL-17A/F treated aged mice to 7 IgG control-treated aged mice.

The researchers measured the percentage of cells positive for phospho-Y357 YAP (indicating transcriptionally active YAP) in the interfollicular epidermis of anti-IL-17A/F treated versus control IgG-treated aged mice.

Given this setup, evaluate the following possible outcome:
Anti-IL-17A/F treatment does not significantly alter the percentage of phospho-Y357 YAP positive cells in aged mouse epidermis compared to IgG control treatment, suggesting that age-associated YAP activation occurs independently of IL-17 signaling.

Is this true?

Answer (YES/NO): NO